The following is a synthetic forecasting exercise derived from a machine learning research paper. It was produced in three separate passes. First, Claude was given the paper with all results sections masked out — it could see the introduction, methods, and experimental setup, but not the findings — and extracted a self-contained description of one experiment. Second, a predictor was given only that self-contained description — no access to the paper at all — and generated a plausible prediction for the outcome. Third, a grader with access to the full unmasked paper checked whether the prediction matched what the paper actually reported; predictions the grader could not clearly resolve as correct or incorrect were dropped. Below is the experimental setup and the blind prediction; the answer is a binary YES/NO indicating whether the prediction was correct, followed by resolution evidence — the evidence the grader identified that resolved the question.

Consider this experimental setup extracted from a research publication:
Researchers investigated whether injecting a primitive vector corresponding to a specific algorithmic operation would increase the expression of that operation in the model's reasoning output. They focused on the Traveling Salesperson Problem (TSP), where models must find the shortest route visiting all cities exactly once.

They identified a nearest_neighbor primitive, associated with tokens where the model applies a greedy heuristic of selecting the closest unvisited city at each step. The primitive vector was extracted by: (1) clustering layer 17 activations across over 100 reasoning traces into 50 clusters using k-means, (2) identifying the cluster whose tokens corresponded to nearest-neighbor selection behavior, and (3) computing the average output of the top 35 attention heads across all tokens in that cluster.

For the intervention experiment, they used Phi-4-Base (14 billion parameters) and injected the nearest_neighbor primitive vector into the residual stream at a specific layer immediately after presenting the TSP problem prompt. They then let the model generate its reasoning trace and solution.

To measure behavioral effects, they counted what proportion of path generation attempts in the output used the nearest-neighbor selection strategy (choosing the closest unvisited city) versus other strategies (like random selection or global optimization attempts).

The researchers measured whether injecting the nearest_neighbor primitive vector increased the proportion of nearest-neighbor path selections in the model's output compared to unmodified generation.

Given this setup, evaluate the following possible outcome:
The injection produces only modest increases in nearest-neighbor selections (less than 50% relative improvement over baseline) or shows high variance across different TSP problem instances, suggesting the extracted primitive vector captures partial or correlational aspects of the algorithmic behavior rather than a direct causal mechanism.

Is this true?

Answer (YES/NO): NO